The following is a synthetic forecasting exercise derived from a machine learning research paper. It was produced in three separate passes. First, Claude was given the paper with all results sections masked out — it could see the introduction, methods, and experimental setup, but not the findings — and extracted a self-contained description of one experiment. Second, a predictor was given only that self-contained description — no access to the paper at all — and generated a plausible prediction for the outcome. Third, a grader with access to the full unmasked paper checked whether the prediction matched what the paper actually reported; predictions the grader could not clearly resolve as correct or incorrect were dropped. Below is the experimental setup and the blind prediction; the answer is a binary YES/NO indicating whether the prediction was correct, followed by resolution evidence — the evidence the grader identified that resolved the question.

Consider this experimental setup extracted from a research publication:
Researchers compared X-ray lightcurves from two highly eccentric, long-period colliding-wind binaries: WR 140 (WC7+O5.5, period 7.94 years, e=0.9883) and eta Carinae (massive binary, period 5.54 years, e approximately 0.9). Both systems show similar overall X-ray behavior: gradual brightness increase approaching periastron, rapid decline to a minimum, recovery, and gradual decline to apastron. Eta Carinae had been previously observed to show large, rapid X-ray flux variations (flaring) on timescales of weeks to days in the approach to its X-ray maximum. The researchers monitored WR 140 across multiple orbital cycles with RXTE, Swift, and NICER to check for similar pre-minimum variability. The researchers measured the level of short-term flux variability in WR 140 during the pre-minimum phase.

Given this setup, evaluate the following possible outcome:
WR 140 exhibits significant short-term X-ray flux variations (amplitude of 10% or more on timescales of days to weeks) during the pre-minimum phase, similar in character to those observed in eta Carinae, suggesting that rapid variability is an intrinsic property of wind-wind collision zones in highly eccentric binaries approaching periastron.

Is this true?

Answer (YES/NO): NO